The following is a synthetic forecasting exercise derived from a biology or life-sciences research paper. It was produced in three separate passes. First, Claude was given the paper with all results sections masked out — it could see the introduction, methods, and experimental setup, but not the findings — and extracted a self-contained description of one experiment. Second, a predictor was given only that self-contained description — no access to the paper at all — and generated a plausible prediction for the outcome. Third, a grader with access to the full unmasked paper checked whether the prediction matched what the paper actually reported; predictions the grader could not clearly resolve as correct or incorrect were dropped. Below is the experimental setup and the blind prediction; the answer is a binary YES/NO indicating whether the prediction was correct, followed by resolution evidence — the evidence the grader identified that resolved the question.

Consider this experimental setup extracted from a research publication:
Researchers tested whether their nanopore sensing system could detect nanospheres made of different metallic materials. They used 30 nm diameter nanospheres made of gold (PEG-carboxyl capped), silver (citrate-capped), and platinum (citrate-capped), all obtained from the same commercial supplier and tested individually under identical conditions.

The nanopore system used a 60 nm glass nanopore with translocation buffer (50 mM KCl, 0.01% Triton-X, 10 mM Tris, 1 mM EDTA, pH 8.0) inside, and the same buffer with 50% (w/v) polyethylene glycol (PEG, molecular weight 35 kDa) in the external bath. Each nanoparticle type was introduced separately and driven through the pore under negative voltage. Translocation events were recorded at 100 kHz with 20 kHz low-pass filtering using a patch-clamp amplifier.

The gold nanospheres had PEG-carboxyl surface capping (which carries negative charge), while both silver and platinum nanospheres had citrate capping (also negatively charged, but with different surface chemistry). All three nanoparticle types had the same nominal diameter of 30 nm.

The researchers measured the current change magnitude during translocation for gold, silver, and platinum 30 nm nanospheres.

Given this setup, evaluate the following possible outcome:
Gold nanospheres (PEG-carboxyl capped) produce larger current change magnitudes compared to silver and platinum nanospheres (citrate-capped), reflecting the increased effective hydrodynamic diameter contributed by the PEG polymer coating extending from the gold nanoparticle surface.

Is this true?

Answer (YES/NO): NO